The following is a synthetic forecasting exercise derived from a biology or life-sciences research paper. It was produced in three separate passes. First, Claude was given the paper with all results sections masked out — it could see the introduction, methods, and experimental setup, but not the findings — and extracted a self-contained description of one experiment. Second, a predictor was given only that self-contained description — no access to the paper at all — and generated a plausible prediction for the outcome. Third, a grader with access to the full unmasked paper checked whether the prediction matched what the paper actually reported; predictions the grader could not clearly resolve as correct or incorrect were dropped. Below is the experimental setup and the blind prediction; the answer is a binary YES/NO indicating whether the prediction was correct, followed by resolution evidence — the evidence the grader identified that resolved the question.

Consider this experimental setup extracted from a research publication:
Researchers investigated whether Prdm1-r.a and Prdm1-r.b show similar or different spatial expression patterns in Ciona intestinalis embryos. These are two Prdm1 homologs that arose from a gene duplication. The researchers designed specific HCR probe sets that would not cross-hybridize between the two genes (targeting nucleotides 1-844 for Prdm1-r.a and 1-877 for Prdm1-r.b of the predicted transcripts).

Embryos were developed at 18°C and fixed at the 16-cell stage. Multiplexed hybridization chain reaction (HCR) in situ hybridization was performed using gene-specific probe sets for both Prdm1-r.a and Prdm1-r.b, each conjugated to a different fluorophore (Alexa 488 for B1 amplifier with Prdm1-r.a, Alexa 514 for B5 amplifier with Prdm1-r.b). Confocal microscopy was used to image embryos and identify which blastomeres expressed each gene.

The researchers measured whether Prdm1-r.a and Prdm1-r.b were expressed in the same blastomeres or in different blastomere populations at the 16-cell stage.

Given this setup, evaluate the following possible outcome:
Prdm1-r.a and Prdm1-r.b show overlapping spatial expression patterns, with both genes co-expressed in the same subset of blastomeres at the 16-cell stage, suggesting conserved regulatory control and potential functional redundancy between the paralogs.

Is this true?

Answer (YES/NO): YES